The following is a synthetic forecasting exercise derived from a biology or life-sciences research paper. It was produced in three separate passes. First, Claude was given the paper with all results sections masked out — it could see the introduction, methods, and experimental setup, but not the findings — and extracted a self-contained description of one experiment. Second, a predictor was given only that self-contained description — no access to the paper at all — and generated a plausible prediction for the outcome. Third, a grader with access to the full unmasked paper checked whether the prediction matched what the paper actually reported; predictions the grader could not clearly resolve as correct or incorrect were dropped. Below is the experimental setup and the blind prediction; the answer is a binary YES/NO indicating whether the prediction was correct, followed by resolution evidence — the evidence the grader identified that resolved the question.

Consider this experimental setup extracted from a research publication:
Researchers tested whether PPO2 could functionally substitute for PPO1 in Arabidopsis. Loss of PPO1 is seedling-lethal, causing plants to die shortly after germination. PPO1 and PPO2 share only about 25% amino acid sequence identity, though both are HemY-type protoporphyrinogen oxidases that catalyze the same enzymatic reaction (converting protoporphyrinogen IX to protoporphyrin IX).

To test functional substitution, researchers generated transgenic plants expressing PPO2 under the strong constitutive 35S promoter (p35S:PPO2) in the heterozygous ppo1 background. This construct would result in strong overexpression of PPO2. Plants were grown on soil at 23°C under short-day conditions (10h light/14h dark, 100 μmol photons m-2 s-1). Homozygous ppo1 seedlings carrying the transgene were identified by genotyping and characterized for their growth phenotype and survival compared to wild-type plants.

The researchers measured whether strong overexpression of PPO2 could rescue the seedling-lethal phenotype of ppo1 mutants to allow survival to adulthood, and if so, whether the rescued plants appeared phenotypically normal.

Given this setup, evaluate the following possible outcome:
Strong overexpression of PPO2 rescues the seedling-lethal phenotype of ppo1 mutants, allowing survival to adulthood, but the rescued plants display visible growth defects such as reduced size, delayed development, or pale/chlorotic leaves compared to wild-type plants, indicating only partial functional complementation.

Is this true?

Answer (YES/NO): YES